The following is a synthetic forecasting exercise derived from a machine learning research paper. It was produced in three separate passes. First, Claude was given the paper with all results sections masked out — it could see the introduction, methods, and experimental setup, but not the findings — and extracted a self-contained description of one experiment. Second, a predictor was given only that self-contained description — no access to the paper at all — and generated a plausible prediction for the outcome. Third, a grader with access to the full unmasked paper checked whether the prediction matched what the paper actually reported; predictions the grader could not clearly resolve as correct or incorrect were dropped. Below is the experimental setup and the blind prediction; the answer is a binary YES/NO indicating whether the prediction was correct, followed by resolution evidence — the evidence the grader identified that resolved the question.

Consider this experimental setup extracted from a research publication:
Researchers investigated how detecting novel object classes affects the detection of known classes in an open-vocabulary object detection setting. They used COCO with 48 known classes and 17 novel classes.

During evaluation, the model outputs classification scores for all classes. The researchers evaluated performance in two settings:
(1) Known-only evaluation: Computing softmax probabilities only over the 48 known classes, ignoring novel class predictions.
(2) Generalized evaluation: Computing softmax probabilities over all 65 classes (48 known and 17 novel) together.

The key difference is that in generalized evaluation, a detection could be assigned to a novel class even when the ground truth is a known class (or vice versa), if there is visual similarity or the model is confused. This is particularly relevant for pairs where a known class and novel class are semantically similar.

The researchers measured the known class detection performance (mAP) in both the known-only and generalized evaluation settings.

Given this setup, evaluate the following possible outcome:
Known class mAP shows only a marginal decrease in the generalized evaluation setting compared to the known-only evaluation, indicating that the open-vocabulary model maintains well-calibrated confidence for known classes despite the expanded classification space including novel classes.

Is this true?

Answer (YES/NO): NO